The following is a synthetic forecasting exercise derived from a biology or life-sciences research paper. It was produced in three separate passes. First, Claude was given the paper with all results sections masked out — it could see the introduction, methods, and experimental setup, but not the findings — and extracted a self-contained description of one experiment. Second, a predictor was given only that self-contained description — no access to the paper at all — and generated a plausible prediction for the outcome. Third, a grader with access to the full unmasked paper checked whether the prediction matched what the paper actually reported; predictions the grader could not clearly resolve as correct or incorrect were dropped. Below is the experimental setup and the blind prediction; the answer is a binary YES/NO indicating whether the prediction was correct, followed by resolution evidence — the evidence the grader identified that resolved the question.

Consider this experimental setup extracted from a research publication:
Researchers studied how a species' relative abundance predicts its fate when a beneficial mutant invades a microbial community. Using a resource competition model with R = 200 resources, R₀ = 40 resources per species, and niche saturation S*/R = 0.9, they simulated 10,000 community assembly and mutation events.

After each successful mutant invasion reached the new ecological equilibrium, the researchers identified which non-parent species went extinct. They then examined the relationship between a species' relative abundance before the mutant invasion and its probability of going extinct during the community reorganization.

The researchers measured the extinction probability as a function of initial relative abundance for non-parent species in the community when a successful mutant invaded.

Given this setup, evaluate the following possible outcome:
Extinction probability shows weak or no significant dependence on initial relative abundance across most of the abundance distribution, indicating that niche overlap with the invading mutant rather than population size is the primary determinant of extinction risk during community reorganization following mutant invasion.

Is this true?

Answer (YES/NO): NO